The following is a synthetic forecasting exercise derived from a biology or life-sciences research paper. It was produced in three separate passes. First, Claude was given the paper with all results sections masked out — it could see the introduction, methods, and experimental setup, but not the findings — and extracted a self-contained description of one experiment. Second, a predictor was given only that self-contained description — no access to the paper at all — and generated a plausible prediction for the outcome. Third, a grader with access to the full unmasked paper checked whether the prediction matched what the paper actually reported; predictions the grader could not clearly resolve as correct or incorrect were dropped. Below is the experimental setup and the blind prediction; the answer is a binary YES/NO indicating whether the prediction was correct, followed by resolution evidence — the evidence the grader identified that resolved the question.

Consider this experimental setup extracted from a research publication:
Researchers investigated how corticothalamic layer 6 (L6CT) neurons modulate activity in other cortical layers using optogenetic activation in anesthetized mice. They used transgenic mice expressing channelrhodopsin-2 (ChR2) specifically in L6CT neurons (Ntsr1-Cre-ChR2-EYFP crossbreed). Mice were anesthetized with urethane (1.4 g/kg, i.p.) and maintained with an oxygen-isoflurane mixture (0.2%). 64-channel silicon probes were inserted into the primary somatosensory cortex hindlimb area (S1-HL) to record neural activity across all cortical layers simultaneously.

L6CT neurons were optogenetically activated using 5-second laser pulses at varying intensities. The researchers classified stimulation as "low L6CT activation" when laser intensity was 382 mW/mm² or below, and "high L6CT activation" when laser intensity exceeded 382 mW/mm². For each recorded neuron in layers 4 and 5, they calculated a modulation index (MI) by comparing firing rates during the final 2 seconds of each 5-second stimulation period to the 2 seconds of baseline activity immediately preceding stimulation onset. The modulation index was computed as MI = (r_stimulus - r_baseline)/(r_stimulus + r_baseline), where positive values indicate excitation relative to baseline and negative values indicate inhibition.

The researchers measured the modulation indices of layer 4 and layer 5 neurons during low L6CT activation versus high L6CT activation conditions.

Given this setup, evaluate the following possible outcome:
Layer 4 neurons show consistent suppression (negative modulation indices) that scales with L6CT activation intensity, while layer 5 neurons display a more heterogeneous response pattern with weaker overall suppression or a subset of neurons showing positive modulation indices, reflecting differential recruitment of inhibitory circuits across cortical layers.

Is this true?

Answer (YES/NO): NO